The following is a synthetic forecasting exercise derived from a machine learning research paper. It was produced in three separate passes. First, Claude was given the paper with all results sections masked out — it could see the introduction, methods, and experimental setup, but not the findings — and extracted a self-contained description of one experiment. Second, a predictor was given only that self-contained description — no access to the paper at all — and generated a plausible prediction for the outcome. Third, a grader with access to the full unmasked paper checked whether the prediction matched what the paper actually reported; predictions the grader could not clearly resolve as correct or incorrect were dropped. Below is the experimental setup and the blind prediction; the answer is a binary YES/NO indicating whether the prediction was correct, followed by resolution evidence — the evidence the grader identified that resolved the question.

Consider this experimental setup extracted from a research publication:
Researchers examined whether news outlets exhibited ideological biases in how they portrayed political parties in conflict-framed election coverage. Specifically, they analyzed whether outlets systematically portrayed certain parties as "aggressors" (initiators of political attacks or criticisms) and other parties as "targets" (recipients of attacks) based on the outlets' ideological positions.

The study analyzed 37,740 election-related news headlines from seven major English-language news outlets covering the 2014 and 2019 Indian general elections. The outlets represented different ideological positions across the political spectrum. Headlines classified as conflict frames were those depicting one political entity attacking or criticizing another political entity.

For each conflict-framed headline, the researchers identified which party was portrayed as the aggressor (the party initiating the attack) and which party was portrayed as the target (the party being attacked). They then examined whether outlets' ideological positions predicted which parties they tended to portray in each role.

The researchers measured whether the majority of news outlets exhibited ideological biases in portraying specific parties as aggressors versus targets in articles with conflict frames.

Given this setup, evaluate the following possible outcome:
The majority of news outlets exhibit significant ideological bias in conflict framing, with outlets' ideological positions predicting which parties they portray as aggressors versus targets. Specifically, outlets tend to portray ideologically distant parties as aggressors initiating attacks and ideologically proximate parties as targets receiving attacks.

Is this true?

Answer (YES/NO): NO